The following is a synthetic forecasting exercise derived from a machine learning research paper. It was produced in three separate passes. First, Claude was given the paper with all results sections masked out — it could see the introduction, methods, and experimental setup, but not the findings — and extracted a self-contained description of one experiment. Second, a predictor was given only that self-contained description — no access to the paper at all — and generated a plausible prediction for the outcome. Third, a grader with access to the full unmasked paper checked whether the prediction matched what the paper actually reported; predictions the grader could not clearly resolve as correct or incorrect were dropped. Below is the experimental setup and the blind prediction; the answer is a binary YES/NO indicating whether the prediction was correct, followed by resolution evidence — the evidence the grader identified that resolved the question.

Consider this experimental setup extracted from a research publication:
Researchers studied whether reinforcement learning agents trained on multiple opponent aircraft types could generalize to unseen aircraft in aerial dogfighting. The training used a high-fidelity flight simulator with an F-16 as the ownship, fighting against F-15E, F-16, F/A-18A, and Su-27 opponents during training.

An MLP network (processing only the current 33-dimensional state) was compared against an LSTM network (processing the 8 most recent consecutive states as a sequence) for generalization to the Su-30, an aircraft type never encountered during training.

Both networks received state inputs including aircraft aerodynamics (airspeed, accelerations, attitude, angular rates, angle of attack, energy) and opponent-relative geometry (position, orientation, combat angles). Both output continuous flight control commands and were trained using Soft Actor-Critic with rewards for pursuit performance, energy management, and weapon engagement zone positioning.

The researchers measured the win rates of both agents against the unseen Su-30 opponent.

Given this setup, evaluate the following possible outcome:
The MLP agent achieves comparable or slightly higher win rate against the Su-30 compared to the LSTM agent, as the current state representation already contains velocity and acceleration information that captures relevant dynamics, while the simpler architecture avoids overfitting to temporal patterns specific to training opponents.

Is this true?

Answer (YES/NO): NO